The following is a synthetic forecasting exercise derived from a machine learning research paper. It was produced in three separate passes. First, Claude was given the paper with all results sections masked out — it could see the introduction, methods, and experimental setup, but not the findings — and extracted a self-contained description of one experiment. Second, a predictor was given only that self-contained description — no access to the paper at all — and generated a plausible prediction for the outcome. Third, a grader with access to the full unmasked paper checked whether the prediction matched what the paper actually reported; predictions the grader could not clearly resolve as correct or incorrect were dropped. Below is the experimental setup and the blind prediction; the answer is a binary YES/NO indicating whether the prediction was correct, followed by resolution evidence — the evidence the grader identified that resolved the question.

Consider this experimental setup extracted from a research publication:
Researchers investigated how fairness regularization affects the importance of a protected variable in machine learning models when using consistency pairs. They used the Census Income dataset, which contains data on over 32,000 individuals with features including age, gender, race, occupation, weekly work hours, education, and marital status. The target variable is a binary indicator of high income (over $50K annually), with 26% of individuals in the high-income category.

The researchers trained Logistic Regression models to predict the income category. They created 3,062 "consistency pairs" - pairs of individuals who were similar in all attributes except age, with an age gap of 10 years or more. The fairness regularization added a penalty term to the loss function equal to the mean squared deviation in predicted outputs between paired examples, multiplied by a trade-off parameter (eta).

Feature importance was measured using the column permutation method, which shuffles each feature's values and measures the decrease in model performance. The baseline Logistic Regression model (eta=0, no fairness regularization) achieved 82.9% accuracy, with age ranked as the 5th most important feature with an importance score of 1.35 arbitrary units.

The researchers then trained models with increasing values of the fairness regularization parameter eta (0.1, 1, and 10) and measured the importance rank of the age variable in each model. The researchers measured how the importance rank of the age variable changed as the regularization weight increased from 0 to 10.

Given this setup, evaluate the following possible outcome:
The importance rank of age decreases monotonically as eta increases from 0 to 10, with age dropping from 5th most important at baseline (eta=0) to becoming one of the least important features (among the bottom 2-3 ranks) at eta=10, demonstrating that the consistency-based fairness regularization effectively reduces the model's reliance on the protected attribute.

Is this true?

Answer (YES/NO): NO